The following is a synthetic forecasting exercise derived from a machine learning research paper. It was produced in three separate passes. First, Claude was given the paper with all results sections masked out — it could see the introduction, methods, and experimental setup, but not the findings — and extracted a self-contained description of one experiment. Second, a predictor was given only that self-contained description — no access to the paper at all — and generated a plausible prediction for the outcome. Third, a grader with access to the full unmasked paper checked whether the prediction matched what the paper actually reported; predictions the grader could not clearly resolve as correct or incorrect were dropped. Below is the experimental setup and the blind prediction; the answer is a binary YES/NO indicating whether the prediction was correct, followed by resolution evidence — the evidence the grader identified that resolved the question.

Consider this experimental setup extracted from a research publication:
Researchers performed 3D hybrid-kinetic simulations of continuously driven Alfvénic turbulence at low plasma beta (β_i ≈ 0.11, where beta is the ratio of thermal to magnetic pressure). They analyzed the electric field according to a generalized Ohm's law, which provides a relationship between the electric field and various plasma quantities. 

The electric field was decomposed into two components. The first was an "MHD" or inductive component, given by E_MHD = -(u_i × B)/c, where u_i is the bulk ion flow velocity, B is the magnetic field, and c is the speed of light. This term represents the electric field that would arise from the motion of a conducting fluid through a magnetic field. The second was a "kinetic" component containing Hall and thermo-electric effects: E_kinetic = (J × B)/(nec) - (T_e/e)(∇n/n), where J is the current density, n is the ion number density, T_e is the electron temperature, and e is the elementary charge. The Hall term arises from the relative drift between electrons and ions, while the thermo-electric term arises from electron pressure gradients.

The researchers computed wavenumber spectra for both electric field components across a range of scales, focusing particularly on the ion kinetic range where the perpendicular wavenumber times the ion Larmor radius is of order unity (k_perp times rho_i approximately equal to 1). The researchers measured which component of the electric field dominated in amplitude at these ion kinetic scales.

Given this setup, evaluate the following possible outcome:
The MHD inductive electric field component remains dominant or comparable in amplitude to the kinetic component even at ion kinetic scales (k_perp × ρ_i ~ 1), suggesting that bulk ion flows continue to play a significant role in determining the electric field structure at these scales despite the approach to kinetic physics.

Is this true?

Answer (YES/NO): NO